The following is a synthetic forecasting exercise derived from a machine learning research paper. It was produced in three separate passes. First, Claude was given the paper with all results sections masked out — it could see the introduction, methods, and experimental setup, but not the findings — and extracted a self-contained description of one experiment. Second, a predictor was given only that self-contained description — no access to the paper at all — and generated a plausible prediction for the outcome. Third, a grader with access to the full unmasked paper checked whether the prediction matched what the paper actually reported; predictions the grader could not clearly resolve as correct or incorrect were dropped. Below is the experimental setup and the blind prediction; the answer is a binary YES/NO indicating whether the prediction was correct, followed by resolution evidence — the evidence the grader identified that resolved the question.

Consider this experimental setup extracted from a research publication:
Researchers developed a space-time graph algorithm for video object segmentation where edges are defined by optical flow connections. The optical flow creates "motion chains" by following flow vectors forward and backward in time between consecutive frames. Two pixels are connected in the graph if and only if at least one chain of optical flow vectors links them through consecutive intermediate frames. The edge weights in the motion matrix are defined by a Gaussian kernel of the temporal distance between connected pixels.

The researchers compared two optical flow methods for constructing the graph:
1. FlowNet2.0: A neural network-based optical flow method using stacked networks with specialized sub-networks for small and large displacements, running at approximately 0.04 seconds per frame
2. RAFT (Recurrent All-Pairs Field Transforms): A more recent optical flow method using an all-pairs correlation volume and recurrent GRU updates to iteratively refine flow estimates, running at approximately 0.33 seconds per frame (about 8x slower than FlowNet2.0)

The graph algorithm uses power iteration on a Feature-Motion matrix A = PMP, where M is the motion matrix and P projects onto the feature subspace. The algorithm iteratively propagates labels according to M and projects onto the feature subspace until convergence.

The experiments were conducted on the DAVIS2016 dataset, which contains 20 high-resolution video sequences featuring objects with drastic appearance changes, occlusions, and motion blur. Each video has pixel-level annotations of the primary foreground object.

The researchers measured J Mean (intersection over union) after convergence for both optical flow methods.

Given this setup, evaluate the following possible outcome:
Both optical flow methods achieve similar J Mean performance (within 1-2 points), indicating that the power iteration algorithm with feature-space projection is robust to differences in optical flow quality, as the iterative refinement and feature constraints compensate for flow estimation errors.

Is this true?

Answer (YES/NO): NO